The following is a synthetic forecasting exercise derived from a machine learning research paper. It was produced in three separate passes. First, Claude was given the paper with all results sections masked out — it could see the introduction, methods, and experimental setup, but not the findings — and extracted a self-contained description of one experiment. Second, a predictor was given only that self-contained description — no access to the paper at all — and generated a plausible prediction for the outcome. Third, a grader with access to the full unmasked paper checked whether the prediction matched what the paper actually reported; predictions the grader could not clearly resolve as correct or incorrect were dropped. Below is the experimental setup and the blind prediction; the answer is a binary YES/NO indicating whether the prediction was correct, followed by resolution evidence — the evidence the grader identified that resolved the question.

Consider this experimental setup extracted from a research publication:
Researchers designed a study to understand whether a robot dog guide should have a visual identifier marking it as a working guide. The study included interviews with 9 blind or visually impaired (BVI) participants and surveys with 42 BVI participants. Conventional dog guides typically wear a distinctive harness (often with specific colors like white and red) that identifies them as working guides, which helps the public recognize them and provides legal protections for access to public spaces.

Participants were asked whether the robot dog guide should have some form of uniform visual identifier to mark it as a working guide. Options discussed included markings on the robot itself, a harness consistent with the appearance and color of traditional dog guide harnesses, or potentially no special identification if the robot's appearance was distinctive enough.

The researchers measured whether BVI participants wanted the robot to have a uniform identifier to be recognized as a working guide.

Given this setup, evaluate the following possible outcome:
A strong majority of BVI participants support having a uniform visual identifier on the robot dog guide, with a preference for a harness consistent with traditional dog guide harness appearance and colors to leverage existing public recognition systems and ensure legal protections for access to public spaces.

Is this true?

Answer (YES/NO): NO